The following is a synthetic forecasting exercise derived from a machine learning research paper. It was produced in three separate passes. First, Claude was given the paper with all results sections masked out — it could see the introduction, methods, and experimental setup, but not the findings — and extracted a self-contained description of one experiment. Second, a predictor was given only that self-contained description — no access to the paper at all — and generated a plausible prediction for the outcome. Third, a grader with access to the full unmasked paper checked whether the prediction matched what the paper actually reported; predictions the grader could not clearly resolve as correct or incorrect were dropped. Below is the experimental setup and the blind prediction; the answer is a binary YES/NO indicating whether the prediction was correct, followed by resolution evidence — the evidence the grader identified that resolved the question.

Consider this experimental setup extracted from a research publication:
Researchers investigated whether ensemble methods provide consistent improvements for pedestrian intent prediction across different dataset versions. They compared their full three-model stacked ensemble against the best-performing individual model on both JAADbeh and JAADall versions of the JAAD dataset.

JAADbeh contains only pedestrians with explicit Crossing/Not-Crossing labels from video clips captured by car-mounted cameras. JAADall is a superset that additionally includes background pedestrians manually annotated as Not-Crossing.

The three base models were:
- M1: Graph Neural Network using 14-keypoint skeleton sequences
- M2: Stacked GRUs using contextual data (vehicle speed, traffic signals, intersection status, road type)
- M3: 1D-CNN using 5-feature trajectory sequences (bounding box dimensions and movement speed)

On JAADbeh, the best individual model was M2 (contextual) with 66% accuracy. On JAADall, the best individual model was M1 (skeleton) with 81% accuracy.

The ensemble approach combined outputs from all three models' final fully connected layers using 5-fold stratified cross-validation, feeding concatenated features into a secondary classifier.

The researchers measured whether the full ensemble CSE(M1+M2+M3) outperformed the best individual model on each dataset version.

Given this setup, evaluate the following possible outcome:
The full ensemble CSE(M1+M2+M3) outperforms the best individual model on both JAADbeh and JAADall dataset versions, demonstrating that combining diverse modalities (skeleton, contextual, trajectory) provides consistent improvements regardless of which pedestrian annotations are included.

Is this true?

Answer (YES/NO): NO